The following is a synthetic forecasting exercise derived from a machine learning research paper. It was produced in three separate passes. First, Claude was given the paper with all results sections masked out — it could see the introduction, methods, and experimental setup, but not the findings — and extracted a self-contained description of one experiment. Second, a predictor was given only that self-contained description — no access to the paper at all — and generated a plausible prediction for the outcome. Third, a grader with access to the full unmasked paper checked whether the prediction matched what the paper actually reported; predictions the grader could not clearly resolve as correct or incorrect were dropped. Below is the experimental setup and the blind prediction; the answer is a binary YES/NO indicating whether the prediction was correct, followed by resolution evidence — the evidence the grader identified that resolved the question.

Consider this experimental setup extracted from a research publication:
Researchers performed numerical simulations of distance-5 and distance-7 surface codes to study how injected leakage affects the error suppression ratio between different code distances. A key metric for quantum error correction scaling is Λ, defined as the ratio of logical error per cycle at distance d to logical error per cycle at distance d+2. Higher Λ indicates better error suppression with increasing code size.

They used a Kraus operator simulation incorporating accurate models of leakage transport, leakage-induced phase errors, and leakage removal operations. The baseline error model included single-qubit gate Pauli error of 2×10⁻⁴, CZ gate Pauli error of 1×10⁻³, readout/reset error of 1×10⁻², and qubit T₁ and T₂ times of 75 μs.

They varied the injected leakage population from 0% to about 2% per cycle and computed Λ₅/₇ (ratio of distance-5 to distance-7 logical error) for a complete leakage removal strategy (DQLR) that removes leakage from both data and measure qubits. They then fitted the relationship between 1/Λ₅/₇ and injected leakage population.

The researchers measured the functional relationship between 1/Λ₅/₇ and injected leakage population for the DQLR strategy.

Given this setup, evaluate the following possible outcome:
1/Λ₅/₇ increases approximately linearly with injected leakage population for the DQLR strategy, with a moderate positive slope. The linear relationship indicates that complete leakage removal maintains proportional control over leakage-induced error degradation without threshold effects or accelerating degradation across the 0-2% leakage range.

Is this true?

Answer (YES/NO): YES